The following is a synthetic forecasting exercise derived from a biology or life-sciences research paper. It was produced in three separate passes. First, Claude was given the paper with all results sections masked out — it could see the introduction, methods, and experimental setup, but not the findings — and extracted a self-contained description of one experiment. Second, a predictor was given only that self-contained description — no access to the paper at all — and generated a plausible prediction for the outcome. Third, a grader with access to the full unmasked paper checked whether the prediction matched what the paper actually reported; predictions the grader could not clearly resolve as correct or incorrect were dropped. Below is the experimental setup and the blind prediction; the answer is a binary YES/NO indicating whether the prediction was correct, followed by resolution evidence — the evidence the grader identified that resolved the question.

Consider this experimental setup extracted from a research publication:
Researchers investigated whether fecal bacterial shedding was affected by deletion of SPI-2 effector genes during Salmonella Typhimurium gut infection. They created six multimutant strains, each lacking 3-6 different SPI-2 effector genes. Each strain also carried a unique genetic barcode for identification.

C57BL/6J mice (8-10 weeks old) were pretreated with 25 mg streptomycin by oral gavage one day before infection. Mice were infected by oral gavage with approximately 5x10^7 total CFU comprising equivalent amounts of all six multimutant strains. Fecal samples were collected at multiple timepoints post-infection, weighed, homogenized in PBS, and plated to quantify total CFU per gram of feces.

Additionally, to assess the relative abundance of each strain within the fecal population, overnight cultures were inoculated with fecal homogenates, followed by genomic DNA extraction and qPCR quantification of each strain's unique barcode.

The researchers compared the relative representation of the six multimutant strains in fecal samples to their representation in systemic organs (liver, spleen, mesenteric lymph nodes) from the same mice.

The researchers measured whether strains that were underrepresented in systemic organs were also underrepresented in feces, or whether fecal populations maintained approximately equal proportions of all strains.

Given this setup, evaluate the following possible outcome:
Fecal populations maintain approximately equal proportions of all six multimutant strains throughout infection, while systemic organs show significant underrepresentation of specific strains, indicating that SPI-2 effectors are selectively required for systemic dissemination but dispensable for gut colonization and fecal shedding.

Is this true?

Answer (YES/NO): YES